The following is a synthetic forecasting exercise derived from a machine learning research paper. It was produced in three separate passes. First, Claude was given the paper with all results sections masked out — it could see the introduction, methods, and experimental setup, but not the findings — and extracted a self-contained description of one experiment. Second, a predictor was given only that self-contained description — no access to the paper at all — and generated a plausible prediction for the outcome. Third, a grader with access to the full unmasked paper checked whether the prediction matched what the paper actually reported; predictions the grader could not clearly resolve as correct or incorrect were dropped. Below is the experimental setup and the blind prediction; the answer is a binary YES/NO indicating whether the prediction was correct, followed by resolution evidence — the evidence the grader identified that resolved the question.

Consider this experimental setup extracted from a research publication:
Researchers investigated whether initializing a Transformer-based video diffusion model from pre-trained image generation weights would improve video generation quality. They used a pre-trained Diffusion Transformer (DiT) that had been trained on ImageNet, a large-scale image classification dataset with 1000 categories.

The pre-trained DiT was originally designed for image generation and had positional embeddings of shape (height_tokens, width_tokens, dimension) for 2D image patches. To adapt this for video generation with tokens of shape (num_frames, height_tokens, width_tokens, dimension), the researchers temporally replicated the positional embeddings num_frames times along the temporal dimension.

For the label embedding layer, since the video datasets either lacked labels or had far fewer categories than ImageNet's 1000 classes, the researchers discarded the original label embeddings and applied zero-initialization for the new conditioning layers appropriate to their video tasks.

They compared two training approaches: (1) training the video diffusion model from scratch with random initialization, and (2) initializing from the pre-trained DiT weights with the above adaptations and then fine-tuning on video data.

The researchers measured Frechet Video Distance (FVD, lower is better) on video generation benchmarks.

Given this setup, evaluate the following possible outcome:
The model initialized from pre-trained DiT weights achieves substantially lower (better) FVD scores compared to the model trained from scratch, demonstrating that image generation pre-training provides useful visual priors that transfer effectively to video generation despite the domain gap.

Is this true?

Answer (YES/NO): NO